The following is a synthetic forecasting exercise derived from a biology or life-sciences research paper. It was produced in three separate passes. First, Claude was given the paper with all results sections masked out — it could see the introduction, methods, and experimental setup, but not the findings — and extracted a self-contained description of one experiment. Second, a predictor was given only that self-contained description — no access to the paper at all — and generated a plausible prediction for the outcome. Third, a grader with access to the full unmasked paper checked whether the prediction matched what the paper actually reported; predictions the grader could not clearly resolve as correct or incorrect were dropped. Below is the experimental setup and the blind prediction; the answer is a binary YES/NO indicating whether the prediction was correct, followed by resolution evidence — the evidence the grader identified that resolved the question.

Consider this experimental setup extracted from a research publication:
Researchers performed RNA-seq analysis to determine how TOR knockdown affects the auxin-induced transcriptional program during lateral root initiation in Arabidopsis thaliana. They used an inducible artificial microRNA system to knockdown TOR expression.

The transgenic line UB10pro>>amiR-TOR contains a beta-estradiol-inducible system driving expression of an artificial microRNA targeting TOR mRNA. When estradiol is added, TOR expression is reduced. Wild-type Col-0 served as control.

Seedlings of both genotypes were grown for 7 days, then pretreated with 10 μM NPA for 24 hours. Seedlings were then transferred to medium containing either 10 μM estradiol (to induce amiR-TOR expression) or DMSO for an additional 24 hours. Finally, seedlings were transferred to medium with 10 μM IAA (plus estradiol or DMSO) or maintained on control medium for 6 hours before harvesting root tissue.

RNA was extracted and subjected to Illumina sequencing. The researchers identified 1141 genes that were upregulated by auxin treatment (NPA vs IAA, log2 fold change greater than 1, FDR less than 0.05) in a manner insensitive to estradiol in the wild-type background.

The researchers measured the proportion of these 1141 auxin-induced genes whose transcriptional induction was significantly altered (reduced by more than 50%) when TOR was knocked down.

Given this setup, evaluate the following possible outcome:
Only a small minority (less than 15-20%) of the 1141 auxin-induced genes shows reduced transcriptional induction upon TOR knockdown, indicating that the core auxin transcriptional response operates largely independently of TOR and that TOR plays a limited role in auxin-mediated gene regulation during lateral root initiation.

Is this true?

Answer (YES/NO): YES